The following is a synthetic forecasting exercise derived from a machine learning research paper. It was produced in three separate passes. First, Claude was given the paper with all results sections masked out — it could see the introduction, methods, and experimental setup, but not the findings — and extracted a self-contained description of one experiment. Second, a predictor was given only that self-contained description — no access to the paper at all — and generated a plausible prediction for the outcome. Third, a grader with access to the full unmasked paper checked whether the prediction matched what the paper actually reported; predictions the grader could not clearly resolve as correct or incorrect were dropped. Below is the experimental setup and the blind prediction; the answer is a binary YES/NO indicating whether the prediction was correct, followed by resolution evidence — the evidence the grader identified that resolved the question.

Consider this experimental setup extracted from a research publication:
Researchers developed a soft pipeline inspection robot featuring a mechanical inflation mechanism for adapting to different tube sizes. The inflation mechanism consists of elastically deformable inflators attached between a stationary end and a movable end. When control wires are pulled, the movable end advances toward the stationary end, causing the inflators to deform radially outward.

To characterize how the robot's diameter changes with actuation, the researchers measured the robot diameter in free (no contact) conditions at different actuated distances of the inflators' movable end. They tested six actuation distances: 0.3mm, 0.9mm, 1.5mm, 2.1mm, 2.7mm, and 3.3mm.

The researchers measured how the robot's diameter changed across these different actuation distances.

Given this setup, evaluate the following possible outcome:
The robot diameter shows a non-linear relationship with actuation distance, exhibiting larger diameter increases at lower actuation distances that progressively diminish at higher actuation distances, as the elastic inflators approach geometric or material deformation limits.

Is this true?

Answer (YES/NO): NO